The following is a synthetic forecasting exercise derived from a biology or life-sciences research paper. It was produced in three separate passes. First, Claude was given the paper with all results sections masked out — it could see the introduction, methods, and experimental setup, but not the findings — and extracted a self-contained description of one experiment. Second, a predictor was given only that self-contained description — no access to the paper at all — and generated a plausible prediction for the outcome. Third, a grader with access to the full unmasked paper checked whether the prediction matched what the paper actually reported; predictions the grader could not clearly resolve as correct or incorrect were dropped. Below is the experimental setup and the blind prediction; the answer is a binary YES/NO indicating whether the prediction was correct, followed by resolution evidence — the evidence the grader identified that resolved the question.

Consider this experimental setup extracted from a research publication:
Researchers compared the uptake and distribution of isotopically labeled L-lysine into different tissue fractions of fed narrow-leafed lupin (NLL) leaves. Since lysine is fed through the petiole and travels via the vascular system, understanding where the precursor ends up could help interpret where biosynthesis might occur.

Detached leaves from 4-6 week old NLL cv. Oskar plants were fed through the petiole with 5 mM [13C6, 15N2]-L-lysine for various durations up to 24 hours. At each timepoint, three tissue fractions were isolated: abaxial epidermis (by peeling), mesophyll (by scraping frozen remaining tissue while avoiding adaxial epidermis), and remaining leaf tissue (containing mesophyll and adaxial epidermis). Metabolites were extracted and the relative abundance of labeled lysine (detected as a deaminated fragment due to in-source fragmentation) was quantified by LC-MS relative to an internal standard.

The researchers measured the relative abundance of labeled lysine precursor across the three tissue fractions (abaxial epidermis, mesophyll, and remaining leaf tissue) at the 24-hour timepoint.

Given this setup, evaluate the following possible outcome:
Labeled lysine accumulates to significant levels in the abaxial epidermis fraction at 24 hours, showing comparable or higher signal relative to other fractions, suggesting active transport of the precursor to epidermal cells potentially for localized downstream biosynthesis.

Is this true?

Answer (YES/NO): NO